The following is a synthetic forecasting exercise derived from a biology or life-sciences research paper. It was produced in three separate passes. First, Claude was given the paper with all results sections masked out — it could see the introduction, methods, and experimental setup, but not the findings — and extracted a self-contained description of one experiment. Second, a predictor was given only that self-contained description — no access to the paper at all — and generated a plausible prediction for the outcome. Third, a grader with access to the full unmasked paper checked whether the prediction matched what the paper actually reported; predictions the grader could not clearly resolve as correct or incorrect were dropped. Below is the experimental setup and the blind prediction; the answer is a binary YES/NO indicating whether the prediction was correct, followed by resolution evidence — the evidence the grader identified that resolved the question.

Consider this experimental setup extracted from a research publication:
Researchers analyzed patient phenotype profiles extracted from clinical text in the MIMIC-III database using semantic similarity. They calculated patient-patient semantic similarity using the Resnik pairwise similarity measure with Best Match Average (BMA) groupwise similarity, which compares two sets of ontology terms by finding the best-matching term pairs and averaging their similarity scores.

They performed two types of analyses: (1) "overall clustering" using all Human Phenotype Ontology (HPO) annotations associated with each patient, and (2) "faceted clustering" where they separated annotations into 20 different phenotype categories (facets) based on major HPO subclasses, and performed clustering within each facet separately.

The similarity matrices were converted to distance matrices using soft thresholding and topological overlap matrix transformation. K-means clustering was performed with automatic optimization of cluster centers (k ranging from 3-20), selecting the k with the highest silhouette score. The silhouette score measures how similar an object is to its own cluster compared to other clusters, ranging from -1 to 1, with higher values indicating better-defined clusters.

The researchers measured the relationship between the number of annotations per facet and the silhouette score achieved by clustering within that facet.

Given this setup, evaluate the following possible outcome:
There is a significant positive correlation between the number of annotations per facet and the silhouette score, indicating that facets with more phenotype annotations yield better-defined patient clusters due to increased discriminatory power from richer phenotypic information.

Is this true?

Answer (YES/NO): NO